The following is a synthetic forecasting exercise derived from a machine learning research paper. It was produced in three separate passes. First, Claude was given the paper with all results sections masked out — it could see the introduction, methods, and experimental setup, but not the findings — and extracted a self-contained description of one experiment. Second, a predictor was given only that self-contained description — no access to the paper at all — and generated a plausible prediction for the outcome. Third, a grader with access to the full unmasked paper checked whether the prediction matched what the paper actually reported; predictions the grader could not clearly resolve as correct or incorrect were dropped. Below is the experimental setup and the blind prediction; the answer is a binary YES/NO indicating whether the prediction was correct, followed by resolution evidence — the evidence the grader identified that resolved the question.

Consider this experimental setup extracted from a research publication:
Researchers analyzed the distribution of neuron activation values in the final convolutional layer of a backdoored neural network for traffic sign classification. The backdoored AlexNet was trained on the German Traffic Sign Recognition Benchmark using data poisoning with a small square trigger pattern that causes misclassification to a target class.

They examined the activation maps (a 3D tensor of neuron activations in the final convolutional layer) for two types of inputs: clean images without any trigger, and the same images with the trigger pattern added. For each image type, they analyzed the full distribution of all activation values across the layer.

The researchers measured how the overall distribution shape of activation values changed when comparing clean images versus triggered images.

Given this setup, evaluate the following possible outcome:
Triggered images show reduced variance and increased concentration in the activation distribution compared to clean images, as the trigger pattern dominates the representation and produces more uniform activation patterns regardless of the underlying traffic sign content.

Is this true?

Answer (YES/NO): NO